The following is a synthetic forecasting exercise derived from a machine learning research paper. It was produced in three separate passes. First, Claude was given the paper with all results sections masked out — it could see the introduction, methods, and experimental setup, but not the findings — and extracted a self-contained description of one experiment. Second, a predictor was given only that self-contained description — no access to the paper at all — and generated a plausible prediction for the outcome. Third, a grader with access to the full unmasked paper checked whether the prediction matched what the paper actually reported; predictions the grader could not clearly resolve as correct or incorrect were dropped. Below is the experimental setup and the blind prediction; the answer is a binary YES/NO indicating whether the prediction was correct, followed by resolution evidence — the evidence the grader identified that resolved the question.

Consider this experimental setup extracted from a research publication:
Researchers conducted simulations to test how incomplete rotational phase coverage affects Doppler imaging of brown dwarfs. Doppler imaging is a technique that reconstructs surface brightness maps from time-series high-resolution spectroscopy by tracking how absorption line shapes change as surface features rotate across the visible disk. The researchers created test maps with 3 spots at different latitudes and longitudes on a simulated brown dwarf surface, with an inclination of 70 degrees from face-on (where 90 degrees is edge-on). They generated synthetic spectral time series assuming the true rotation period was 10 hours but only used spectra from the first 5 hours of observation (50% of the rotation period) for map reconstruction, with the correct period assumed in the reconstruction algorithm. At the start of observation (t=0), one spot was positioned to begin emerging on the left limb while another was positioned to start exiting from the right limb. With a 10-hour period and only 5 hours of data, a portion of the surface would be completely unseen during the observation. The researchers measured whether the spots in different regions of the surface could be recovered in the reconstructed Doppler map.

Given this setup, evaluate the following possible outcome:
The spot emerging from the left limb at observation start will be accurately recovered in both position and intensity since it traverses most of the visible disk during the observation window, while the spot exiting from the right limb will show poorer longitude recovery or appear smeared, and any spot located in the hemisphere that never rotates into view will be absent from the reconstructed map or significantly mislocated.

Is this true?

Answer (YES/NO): NO